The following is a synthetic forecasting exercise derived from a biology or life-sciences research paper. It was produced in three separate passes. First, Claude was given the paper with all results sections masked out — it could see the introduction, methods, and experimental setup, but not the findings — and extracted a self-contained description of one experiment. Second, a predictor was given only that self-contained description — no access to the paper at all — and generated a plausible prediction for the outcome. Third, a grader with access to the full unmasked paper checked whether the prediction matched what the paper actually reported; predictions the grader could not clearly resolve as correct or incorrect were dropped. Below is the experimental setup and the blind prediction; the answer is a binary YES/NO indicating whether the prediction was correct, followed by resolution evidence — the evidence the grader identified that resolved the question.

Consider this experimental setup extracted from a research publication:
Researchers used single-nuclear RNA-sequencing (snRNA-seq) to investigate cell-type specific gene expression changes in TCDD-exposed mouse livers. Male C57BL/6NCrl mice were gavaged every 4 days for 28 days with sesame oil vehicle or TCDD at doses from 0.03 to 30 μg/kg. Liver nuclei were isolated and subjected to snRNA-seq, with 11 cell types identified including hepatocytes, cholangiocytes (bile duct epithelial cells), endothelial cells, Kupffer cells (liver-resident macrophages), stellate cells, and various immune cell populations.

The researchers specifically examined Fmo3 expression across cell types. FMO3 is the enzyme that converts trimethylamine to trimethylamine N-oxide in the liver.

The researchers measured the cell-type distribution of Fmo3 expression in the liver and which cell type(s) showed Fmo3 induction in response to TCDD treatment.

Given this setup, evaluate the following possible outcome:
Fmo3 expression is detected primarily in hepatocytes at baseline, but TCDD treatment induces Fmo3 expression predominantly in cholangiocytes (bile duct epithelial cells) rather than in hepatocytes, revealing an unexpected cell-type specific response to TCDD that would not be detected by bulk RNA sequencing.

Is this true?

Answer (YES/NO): NO